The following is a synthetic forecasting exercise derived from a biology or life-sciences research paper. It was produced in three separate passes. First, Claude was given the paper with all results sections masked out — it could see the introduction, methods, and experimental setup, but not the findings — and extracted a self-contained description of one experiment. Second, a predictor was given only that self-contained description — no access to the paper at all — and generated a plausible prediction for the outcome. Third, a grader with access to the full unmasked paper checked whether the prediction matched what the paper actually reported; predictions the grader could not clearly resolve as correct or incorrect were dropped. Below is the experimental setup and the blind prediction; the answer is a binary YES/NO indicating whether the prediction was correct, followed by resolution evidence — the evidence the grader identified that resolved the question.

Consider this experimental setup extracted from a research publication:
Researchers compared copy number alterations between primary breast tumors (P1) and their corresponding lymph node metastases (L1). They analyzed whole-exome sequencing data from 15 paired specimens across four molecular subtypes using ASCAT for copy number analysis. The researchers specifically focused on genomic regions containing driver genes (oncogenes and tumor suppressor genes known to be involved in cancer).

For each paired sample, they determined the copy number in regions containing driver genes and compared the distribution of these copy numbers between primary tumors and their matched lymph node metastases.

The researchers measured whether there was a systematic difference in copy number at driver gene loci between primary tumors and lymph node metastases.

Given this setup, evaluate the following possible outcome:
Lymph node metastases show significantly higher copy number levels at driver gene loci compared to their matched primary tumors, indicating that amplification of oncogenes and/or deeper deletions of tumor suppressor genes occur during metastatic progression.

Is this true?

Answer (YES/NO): NO